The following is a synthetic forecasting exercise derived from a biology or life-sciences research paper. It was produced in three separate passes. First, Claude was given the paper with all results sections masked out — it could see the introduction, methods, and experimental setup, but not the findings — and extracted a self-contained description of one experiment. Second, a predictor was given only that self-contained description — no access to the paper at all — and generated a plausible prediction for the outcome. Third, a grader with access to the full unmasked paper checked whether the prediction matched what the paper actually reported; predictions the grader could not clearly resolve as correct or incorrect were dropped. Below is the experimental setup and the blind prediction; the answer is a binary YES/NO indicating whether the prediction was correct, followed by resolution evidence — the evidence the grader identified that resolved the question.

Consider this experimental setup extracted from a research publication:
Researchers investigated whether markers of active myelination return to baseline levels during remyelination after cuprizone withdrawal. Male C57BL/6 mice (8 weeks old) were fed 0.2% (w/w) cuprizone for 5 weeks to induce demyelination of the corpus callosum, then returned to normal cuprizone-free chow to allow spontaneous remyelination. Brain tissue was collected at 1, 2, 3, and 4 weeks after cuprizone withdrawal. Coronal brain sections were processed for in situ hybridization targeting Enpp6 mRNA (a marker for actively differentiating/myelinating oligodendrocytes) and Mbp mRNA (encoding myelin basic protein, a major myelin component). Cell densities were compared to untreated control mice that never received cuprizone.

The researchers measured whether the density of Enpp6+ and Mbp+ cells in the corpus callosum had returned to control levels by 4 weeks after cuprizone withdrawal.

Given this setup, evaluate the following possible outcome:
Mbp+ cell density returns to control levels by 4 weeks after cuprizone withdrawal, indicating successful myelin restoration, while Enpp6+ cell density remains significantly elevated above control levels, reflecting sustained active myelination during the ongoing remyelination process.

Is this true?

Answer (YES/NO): NO